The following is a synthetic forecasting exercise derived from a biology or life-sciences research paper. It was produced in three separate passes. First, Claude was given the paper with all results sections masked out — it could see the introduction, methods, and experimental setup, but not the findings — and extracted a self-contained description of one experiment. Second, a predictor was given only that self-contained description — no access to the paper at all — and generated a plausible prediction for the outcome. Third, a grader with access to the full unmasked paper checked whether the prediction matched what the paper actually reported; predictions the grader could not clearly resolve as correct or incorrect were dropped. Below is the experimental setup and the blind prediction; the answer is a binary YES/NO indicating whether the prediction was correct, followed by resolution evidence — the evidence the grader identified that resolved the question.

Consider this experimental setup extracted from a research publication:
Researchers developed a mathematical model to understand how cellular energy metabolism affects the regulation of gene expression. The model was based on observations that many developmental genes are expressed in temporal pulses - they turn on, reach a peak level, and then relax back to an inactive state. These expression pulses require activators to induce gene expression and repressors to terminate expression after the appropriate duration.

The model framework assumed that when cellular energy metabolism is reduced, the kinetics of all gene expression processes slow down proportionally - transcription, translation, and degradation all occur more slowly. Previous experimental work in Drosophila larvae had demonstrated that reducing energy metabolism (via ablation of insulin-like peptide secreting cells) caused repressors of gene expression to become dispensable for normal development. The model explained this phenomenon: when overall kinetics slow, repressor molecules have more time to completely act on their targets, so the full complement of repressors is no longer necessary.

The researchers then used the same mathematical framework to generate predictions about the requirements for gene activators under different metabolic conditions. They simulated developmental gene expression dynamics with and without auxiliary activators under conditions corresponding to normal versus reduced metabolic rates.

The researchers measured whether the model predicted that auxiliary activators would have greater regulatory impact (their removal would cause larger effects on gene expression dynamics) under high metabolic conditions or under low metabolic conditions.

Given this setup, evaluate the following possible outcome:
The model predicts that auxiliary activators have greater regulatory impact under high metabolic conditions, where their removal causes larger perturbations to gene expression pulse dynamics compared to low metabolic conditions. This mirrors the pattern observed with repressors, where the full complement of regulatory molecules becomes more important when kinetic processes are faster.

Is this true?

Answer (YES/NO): YES